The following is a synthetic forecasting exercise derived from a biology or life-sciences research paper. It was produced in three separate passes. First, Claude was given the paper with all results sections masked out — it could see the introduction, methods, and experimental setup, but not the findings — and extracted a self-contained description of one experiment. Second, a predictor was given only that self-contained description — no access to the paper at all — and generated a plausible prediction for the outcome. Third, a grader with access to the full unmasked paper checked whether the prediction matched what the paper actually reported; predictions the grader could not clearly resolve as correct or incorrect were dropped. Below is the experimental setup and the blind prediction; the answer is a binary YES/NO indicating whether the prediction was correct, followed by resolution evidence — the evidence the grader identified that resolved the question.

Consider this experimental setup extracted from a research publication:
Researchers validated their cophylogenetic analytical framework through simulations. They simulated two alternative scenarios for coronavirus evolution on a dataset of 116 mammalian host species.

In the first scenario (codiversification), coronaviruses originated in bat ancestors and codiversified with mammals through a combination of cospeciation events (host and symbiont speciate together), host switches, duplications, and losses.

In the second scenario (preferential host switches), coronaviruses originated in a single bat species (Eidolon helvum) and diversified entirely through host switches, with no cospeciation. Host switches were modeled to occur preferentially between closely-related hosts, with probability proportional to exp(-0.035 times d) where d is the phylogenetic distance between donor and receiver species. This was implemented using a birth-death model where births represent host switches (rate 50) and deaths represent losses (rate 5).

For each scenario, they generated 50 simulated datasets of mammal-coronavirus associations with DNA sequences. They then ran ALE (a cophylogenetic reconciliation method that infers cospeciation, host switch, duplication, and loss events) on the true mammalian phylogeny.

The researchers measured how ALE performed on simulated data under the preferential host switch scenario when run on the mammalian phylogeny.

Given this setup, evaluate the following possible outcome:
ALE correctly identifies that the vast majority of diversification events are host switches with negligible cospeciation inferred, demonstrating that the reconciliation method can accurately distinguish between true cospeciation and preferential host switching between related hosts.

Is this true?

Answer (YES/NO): NO